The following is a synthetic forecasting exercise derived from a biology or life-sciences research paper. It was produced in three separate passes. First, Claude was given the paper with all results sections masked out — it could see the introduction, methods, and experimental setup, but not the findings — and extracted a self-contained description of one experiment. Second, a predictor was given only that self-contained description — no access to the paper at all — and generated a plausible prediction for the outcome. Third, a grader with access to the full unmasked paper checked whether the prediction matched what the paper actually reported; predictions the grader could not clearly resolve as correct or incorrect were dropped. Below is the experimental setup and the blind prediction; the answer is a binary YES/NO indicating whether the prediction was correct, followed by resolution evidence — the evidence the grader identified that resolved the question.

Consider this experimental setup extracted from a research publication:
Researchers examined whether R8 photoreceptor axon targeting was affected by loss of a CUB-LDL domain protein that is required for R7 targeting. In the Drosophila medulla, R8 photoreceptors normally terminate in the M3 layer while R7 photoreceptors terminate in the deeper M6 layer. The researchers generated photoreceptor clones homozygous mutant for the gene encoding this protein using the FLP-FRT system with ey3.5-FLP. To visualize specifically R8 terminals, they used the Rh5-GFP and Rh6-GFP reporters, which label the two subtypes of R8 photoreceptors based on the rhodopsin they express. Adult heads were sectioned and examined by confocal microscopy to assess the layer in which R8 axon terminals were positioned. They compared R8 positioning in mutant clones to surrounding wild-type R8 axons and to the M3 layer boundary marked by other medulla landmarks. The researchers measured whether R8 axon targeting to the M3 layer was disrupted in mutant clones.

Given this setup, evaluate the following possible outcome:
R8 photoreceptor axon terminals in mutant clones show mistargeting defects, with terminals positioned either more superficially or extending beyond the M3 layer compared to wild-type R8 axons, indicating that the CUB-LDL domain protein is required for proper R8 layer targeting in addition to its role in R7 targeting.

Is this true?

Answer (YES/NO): NO